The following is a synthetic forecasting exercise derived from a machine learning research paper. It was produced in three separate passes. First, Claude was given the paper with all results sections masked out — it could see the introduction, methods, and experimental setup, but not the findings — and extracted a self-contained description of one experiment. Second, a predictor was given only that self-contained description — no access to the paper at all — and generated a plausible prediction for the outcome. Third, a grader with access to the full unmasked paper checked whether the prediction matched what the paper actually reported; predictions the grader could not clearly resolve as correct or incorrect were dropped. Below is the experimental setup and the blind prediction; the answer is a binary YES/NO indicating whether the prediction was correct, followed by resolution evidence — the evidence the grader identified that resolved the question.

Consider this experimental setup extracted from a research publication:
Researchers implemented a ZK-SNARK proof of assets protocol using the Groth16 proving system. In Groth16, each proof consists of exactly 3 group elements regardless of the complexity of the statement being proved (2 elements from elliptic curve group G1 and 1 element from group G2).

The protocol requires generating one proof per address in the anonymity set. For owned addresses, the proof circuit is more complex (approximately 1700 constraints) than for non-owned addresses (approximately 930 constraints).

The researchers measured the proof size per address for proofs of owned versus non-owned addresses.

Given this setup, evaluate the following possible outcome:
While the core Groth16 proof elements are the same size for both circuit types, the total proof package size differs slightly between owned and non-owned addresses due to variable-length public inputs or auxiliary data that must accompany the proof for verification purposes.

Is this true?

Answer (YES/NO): NO